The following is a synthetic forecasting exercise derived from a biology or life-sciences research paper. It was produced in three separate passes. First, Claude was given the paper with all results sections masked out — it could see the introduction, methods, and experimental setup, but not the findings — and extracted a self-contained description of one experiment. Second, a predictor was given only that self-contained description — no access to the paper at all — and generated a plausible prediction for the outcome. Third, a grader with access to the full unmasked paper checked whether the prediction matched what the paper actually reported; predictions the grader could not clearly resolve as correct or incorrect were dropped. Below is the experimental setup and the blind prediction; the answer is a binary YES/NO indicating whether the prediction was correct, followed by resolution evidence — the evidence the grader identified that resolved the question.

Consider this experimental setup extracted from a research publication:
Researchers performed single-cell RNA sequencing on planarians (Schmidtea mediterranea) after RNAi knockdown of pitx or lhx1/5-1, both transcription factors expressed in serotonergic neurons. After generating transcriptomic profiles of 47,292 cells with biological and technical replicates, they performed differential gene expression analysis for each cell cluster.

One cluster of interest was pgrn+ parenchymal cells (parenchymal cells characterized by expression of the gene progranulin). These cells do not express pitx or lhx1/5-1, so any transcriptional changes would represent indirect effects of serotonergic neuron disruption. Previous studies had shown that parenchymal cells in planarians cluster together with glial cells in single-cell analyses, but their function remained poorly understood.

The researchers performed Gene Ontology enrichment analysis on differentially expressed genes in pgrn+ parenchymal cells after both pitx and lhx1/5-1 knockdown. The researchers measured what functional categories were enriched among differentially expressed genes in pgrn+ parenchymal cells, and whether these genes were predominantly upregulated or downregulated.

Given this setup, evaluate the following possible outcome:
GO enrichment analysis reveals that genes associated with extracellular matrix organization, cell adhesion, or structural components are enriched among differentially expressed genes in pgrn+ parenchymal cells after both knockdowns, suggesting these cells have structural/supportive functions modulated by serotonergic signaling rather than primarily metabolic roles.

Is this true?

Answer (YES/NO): NO